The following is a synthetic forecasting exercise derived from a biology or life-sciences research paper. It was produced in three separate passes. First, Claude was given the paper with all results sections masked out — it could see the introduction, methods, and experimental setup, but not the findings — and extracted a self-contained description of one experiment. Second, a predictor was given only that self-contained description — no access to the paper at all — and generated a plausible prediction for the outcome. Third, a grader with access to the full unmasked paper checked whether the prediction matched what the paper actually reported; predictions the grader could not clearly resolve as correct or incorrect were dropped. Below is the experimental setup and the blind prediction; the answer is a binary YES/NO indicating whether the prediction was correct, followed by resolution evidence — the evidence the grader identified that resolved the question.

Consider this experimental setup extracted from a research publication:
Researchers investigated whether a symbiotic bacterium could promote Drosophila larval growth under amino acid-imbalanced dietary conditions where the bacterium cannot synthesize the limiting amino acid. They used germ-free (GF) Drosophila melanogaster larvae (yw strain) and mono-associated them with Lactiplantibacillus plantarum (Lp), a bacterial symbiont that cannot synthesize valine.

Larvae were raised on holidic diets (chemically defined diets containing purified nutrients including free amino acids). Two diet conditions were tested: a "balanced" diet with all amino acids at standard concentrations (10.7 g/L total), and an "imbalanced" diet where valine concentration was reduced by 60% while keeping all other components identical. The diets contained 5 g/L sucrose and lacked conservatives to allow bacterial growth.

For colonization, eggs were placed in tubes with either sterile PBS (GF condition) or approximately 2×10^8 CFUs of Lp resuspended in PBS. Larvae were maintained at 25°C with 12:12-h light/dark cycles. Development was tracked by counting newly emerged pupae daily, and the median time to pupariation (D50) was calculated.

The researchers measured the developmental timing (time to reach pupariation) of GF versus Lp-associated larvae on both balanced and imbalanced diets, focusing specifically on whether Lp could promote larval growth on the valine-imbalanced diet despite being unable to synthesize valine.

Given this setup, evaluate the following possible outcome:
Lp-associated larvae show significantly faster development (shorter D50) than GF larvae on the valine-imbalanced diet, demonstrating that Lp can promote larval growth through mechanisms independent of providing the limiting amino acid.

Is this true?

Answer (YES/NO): YES